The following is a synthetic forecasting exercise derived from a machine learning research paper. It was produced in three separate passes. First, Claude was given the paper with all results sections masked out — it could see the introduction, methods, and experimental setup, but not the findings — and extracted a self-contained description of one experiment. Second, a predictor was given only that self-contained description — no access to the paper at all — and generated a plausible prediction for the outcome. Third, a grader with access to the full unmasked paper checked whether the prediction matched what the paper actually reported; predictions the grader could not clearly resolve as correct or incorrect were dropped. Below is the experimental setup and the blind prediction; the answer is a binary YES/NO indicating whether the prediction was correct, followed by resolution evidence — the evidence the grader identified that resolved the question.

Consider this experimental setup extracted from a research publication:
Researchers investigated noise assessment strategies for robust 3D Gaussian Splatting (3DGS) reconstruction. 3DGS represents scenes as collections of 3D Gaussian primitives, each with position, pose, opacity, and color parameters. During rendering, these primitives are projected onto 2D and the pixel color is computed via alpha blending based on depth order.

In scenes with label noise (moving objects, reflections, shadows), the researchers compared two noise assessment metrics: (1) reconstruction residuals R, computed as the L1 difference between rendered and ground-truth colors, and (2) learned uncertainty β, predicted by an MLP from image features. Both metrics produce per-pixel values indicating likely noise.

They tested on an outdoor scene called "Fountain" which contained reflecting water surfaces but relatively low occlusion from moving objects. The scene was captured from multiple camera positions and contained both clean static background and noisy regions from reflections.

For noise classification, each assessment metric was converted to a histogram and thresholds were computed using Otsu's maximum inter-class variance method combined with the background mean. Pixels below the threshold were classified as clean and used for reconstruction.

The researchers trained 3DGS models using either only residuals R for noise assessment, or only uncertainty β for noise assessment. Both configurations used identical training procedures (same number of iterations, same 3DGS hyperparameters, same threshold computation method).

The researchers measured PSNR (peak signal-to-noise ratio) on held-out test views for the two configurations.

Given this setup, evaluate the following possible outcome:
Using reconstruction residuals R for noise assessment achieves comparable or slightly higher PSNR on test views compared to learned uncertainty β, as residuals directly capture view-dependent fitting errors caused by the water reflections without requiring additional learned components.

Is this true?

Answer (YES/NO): NO